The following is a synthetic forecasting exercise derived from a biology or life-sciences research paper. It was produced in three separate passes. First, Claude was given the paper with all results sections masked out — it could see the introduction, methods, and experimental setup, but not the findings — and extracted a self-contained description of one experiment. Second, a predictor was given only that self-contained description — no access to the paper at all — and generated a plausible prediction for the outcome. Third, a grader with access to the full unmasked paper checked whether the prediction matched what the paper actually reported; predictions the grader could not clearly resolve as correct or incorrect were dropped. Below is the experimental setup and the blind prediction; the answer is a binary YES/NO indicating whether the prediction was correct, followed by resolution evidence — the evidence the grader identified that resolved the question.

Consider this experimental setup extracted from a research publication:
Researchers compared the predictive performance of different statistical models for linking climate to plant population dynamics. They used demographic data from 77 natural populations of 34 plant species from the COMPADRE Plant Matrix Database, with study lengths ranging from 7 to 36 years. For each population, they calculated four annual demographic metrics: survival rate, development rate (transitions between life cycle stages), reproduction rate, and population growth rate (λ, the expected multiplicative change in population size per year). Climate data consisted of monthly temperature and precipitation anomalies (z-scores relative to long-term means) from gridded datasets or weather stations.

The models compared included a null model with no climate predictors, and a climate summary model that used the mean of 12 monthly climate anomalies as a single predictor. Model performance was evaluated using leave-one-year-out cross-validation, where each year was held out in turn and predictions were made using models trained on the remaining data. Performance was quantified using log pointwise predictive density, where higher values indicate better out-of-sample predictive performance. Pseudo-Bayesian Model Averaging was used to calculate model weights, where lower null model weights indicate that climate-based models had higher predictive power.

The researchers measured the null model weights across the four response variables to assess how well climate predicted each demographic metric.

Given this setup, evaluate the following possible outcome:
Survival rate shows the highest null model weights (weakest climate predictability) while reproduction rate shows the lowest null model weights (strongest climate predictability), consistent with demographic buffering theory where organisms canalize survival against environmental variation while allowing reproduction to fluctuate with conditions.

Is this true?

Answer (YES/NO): NO